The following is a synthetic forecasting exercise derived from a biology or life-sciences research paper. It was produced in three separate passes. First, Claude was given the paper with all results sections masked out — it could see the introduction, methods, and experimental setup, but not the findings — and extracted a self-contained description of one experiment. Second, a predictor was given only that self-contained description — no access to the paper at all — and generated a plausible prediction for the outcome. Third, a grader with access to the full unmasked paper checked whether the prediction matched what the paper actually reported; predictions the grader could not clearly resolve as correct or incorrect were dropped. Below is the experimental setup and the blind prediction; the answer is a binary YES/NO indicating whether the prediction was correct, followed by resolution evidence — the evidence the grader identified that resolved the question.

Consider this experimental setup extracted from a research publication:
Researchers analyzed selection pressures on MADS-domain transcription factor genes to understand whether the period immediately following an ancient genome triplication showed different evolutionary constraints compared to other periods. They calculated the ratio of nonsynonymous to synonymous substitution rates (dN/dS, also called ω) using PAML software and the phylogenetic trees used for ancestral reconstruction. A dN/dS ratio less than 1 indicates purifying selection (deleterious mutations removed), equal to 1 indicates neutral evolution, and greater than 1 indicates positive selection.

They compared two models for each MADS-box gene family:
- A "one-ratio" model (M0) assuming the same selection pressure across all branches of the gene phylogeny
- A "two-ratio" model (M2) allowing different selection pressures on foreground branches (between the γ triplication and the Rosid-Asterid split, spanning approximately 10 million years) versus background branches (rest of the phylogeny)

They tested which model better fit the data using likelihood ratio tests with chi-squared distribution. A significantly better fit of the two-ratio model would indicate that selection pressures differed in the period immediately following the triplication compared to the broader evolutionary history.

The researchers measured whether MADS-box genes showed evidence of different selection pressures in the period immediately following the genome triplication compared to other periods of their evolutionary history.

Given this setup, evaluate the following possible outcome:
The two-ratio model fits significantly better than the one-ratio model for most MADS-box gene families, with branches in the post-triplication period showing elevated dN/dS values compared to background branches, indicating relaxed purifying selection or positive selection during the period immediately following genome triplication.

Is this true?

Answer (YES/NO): NO